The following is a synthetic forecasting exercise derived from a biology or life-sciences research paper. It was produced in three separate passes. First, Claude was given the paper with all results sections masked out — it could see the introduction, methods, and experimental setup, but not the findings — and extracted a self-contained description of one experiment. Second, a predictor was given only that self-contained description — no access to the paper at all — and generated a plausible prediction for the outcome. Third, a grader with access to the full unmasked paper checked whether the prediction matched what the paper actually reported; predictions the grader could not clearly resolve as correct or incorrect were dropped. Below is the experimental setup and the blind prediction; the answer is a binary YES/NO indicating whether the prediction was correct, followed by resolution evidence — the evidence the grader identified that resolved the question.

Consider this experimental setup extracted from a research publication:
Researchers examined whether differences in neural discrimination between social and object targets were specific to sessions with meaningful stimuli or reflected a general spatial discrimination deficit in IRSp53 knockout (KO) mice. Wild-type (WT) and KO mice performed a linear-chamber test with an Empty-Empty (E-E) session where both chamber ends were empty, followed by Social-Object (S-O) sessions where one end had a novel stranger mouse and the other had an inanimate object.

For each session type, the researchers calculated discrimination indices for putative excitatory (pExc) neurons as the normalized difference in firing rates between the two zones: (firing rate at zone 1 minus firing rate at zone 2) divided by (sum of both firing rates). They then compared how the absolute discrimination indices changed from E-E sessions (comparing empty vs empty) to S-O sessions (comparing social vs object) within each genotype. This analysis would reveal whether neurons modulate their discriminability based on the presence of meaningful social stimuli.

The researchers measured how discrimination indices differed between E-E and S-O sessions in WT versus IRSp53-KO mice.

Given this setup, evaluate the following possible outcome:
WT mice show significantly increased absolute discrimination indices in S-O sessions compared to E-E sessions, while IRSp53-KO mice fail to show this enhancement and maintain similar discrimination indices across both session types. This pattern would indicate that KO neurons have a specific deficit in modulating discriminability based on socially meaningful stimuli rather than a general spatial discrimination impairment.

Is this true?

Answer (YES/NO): NO